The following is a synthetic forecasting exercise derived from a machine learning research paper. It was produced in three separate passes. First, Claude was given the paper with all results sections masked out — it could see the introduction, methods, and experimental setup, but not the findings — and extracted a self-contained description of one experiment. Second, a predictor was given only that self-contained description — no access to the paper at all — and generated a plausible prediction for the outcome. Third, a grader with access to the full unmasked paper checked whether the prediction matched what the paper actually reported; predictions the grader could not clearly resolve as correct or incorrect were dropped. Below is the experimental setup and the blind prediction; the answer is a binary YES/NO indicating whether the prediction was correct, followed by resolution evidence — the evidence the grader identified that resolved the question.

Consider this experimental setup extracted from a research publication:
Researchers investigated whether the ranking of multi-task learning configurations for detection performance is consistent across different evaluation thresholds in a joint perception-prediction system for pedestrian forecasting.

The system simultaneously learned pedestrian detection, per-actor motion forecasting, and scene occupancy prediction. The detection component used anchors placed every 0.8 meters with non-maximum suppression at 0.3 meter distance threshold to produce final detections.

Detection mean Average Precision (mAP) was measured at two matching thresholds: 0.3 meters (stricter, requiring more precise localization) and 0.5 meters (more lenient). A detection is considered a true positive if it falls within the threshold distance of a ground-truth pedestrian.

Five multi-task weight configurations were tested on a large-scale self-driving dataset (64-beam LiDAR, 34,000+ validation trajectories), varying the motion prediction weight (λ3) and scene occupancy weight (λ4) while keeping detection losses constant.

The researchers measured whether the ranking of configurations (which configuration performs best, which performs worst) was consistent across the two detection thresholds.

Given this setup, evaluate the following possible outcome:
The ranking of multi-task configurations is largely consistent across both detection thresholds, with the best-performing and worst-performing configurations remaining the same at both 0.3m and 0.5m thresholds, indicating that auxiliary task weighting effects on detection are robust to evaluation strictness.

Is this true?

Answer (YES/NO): YES